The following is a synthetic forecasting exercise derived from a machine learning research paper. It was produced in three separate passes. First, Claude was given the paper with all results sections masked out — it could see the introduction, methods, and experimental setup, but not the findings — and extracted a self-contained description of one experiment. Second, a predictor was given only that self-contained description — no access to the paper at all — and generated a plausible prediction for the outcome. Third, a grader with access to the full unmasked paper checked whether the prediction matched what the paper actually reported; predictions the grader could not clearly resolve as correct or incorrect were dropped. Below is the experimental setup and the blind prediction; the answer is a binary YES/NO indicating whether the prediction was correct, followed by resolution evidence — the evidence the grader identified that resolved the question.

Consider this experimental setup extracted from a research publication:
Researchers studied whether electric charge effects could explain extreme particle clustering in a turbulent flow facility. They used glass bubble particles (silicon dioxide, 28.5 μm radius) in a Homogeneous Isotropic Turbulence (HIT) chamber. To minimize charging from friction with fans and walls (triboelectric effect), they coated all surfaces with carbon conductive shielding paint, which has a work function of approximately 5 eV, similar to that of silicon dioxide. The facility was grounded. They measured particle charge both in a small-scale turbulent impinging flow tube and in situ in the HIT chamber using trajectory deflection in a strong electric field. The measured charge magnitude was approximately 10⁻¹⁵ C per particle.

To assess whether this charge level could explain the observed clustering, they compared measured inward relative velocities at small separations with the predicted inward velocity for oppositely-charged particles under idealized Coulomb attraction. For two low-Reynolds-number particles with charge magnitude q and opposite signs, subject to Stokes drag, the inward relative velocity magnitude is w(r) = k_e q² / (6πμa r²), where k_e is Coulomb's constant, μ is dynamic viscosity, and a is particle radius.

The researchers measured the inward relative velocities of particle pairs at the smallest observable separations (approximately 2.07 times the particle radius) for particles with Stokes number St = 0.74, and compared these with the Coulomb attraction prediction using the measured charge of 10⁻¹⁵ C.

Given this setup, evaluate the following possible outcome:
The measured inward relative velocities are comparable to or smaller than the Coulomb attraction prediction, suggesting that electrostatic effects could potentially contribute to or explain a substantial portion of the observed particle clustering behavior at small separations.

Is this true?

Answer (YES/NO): NO